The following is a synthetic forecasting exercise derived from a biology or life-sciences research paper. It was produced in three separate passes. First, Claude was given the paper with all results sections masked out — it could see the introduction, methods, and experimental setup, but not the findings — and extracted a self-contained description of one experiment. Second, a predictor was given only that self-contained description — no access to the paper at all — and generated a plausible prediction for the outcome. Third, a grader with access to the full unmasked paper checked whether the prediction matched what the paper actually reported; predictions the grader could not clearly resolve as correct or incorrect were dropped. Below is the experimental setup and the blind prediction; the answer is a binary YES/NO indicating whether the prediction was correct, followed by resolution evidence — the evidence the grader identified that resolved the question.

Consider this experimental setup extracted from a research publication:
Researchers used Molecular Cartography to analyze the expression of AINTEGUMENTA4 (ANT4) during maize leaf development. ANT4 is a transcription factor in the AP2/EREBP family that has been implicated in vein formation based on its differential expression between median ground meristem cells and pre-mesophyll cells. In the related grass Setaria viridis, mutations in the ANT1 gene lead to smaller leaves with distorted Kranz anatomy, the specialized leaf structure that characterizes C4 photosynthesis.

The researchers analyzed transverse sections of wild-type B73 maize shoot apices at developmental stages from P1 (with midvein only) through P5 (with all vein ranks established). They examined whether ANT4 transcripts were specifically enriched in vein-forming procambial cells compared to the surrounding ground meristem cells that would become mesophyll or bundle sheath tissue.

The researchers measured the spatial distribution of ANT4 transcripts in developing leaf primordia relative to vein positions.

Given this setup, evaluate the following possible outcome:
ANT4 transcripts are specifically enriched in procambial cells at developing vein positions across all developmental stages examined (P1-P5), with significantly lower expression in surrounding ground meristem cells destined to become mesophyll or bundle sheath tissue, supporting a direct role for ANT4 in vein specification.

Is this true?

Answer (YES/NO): NO